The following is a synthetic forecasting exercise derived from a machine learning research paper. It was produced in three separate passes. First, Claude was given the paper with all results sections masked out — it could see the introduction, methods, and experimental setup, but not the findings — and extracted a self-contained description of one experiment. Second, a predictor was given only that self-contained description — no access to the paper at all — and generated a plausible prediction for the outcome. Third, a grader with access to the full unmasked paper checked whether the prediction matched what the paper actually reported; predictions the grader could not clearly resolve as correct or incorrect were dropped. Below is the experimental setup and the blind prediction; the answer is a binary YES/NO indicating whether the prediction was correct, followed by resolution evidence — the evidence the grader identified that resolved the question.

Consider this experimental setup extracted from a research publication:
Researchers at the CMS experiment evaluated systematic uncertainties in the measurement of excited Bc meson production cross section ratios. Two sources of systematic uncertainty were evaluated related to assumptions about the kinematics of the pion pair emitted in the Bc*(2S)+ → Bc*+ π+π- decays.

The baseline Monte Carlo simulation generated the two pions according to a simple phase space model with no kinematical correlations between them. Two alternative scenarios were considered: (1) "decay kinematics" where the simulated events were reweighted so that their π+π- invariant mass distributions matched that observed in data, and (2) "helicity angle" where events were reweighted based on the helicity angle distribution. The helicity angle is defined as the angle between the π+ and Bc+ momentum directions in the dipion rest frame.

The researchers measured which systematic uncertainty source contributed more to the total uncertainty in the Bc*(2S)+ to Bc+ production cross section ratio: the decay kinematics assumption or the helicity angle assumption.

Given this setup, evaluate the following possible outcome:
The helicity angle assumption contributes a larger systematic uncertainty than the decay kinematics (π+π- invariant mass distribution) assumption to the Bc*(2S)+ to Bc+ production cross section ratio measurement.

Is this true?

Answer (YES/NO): NO